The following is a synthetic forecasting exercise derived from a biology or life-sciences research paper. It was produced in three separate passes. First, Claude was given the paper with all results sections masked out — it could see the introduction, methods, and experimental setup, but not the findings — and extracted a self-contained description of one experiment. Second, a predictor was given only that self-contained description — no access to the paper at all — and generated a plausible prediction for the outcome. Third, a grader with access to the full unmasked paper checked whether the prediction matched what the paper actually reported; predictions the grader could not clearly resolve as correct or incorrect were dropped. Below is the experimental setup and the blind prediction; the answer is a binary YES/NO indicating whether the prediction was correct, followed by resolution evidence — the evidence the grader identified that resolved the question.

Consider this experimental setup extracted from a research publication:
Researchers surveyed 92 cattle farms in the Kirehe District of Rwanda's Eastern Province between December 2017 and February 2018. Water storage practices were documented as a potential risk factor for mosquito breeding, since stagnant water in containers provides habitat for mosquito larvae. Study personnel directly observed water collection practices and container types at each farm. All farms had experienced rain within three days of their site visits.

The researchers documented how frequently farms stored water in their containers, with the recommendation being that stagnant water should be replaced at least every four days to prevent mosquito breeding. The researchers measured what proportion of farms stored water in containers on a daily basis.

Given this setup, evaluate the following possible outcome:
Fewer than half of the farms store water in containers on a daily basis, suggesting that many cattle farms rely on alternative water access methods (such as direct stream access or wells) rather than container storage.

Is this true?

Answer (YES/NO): NO